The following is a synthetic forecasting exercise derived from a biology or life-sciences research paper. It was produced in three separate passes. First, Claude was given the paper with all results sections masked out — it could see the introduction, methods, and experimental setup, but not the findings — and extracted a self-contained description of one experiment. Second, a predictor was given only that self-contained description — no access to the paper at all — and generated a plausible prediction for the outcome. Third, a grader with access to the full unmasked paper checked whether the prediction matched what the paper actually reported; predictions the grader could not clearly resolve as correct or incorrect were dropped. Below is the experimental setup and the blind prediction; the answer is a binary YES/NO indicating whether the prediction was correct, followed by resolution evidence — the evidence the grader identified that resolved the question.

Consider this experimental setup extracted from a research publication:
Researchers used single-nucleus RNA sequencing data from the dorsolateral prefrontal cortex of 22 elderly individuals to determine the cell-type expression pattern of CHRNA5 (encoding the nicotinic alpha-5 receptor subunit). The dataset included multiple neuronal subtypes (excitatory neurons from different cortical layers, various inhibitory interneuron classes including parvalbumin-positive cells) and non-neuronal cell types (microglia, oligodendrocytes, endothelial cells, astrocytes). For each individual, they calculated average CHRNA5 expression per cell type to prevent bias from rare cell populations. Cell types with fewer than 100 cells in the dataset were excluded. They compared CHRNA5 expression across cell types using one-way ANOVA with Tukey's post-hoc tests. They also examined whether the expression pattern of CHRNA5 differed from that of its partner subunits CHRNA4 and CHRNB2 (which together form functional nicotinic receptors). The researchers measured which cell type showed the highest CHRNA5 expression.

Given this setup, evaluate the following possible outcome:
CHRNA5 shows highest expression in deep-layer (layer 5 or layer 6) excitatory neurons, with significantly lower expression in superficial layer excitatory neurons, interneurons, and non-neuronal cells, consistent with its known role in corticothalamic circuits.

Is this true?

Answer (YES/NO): NO